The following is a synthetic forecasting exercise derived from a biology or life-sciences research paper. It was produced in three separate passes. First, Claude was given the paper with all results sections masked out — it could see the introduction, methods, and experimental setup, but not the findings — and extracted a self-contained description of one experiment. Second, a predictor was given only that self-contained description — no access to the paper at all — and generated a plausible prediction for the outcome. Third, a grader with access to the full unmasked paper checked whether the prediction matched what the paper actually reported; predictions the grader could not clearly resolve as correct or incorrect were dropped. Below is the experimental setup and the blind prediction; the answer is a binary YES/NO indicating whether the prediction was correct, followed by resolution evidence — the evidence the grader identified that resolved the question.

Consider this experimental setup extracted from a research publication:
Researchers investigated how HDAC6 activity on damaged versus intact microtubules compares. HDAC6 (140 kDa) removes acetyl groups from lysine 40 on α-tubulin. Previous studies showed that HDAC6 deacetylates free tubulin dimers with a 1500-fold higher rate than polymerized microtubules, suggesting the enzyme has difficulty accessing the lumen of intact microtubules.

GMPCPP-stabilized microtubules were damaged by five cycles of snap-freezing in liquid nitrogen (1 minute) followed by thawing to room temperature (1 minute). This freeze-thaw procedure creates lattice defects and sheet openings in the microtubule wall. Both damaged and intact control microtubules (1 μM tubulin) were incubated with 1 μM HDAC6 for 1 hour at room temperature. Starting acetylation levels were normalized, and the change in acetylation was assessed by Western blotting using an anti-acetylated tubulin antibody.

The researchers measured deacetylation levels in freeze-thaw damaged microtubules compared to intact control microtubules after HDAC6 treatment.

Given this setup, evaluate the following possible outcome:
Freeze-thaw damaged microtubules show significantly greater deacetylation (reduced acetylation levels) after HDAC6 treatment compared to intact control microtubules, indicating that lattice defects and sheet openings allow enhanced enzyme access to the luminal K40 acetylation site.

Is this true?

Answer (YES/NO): YES